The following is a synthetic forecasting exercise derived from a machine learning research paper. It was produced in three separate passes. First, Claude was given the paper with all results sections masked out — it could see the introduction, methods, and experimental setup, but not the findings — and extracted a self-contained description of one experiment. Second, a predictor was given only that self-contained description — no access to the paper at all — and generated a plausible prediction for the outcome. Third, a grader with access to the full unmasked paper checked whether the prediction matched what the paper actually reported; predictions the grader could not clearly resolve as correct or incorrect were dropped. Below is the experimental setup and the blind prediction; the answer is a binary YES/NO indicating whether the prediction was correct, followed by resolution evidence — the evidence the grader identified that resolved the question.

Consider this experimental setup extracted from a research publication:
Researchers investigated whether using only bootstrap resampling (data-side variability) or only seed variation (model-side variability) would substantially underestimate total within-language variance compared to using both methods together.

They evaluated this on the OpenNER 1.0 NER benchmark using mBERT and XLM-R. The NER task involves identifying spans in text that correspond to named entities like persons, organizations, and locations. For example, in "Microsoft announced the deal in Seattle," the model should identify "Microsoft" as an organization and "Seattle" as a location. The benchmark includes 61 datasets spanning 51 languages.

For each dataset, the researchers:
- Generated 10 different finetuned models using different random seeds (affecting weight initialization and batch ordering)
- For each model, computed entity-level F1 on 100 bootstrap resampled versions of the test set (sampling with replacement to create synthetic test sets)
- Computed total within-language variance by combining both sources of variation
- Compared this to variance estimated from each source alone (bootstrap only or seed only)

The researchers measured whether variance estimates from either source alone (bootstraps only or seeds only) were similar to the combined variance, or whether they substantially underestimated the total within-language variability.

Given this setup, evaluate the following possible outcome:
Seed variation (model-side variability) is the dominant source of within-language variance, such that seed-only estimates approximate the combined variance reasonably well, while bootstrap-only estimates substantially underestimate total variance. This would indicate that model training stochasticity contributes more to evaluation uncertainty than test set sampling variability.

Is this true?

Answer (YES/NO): NO